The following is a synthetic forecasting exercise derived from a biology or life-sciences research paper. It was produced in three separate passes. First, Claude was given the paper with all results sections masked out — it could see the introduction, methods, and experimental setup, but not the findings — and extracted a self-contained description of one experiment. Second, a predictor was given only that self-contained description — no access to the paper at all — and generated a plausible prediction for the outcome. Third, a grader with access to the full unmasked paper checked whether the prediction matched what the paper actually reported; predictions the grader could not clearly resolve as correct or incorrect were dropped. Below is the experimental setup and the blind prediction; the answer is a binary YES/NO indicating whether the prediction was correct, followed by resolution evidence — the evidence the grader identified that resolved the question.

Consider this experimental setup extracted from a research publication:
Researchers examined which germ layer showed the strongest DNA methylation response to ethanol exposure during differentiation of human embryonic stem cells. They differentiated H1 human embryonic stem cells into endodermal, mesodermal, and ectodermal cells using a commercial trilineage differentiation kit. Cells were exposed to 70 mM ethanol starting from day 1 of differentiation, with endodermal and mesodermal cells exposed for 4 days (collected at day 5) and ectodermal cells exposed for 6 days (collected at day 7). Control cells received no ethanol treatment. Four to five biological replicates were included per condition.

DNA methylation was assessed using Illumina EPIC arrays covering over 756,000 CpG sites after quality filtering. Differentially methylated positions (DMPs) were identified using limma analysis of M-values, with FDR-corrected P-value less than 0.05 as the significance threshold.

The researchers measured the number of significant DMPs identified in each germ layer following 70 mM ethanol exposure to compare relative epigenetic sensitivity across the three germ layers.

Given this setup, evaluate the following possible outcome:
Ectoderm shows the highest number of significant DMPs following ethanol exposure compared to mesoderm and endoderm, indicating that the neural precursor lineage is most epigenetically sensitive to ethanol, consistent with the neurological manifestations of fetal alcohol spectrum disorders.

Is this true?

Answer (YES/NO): NO